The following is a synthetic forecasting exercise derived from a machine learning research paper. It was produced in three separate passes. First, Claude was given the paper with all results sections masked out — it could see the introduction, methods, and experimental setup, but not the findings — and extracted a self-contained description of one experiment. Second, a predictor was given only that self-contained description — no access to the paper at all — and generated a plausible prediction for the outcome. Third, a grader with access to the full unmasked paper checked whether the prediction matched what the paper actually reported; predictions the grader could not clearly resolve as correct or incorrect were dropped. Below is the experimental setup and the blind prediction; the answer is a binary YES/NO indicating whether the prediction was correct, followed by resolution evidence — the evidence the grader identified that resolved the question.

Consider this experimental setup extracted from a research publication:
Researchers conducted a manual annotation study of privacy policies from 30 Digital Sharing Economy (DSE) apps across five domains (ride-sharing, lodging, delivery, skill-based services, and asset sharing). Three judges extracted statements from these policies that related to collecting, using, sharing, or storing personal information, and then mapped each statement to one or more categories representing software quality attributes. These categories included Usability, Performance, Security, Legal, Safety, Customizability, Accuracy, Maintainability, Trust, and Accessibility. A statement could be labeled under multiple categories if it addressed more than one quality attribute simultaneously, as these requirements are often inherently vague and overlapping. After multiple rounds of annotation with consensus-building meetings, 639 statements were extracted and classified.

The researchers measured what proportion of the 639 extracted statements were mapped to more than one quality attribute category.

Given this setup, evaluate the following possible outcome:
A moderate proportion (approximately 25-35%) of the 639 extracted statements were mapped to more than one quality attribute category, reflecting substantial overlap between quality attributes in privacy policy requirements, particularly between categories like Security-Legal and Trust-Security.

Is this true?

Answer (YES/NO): YES